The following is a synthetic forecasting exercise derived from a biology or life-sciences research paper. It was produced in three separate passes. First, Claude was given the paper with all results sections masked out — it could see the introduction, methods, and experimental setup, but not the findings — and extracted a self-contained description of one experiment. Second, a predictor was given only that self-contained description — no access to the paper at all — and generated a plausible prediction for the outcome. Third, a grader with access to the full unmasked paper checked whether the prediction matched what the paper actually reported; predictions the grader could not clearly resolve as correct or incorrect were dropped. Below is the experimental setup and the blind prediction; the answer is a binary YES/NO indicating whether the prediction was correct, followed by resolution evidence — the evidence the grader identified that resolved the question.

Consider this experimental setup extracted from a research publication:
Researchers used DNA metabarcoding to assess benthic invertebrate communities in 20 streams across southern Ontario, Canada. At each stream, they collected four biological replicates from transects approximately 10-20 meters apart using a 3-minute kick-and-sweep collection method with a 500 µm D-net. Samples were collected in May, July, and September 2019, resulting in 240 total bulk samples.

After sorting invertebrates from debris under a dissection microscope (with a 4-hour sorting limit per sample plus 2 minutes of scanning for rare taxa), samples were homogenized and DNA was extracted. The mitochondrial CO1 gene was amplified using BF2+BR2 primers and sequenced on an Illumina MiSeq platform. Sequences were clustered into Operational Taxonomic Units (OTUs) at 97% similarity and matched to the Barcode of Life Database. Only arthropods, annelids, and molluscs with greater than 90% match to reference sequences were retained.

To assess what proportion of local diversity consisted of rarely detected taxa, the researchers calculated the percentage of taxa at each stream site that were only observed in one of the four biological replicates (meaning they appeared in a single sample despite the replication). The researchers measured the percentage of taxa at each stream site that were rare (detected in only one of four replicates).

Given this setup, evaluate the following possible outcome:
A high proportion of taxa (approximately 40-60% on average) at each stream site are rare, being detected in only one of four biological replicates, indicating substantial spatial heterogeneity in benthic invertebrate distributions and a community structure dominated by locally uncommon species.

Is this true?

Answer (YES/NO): YES